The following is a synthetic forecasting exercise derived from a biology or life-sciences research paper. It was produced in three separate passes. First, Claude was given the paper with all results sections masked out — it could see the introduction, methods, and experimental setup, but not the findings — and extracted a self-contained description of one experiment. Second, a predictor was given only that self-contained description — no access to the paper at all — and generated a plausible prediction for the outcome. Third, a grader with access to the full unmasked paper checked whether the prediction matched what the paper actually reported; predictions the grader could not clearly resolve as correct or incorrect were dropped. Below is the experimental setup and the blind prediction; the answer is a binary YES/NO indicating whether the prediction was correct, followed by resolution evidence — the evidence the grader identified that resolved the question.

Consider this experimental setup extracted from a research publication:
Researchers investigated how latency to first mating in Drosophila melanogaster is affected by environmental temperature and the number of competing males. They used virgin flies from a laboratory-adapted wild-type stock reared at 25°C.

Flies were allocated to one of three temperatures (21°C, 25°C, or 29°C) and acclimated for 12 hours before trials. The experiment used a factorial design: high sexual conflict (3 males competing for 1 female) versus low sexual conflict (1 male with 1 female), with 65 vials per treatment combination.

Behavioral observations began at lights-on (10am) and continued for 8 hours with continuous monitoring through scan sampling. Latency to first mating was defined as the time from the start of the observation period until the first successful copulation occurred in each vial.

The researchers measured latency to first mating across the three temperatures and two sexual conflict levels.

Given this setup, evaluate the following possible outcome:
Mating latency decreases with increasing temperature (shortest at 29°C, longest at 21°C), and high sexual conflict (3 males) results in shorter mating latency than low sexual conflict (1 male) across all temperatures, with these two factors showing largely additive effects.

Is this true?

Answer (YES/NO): NO